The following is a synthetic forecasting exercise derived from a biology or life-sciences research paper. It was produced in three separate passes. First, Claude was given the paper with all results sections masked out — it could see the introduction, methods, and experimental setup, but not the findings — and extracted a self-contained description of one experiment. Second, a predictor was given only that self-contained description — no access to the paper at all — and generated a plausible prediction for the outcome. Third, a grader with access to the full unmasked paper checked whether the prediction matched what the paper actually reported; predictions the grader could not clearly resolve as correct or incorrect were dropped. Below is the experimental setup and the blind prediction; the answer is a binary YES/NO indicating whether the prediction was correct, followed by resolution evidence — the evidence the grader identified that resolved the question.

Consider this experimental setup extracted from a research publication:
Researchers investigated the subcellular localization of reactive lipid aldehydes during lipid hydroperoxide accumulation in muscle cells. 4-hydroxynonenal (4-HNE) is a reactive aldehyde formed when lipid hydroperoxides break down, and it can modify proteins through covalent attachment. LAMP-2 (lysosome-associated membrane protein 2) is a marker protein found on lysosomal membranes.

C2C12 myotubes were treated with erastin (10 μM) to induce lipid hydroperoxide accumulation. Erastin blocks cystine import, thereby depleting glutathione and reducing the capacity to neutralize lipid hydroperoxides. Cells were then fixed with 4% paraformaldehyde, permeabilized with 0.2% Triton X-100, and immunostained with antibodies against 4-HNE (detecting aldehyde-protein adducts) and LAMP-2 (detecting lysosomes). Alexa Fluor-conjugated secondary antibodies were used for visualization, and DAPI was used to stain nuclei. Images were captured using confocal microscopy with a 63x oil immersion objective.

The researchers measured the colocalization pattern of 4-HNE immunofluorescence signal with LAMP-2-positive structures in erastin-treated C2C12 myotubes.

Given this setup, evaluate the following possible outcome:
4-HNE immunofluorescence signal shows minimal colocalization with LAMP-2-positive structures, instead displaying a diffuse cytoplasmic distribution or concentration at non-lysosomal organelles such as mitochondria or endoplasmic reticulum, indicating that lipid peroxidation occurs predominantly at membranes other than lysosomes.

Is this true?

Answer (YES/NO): NO